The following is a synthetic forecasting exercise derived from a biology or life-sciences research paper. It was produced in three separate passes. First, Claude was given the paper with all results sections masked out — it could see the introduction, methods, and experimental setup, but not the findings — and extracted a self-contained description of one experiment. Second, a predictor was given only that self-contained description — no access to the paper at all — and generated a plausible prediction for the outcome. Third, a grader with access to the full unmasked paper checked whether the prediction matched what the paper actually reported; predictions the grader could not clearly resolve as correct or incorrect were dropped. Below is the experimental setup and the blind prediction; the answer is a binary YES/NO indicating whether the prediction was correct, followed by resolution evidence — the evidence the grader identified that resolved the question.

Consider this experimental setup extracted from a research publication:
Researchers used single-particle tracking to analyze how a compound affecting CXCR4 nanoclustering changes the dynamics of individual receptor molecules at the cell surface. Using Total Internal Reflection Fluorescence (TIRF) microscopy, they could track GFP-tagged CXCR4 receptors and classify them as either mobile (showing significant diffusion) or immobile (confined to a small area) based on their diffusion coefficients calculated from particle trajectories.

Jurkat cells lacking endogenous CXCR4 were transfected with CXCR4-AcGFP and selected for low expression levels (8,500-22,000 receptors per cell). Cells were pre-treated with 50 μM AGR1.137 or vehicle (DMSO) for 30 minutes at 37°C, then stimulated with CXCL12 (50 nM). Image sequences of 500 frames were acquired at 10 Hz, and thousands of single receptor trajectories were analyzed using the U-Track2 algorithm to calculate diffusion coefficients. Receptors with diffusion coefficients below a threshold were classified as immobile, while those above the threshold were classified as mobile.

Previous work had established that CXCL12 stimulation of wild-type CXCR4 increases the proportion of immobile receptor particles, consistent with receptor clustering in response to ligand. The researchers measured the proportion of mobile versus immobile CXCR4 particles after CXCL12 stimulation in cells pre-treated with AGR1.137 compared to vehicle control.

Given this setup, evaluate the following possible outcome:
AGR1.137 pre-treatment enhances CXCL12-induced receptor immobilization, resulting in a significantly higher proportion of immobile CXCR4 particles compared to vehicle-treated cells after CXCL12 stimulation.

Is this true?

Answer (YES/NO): NO